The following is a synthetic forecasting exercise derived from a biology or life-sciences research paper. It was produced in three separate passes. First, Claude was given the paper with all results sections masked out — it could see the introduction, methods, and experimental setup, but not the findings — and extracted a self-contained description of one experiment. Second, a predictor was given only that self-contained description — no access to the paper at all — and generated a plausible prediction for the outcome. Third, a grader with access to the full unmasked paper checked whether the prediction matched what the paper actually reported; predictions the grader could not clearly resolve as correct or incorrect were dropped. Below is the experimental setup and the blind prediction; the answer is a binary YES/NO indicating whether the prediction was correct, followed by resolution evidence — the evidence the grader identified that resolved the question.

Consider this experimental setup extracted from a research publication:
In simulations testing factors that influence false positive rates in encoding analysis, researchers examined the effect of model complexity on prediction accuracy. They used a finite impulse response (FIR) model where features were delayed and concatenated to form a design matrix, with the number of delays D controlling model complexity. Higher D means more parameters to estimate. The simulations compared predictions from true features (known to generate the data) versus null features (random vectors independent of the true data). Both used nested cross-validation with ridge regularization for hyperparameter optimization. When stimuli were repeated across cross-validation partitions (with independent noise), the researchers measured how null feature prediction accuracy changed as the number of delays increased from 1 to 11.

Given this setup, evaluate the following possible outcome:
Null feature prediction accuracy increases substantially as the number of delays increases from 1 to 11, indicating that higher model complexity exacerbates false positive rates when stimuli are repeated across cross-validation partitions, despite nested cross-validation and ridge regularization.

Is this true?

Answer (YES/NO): YES